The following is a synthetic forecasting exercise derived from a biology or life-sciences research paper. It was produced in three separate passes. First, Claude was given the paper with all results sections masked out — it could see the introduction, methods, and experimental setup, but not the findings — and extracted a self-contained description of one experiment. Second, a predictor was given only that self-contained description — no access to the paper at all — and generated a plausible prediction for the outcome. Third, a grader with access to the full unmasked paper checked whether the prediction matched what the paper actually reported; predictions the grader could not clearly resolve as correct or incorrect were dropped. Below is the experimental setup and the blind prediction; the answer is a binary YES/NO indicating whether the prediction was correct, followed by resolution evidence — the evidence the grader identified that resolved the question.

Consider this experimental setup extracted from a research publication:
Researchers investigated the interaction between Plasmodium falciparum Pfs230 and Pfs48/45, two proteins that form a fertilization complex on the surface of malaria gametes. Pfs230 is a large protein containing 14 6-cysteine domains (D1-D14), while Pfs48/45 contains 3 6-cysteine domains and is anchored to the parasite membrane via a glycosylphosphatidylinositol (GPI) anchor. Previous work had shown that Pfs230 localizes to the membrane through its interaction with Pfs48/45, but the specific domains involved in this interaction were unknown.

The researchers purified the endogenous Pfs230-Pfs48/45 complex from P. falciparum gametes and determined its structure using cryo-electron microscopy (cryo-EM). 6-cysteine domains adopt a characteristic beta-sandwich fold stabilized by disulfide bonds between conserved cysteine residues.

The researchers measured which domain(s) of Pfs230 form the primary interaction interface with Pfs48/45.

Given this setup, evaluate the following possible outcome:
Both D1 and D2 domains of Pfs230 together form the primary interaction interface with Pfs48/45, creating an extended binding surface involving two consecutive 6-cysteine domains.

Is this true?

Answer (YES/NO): NO